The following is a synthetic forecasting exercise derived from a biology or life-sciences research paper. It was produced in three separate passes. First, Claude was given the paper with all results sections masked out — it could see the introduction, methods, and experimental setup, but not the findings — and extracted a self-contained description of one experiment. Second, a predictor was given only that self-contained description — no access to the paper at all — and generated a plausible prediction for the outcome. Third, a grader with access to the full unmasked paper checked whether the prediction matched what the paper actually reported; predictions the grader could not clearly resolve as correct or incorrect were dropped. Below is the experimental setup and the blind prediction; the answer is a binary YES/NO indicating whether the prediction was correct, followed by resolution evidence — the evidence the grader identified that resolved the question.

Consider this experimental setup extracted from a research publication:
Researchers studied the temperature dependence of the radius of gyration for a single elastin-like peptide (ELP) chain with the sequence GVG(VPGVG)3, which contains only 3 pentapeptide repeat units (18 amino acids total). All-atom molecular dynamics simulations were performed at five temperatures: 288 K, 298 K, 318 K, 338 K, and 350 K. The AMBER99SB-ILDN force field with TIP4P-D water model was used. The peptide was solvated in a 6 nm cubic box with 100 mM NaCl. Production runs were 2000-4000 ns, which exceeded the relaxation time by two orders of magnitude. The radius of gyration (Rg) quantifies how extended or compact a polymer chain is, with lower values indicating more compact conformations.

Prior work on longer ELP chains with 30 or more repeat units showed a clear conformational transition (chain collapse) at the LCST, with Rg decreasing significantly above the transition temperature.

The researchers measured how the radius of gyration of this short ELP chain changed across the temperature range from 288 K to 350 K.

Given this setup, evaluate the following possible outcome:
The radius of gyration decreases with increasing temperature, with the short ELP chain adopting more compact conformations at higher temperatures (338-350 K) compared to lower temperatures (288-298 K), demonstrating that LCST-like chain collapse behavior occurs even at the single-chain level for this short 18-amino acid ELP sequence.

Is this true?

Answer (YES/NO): YES